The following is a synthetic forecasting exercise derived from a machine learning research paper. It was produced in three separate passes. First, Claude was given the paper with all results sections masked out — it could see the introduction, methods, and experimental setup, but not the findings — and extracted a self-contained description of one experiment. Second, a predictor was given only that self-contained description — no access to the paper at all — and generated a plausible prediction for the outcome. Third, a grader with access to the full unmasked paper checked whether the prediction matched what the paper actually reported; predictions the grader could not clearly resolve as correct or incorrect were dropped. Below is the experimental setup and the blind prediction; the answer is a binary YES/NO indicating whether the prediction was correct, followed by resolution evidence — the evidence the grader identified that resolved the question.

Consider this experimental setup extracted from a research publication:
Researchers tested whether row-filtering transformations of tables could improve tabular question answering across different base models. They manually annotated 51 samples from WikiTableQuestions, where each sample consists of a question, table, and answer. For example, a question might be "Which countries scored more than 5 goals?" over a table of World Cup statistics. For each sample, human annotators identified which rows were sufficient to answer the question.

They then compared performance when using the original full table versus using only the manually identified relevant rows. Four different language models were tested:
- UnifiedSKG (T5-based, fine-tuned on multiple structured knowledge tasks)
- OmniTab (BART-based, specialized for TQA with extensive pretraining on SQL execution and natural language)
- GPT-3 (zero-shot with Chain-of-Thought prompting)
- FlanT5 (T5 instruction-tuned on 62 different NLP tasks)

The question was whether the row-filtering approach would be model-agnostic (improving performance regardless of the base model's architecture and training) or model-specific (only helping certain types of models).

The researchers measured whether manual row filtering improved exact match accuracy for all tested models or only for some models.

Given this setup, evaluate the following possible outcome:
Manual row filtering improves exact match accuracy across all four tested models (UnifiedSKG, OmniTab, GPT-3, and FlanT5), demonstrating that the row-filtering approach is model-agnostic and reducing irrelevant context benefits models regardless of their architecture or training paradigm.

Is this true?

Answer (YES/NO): YES